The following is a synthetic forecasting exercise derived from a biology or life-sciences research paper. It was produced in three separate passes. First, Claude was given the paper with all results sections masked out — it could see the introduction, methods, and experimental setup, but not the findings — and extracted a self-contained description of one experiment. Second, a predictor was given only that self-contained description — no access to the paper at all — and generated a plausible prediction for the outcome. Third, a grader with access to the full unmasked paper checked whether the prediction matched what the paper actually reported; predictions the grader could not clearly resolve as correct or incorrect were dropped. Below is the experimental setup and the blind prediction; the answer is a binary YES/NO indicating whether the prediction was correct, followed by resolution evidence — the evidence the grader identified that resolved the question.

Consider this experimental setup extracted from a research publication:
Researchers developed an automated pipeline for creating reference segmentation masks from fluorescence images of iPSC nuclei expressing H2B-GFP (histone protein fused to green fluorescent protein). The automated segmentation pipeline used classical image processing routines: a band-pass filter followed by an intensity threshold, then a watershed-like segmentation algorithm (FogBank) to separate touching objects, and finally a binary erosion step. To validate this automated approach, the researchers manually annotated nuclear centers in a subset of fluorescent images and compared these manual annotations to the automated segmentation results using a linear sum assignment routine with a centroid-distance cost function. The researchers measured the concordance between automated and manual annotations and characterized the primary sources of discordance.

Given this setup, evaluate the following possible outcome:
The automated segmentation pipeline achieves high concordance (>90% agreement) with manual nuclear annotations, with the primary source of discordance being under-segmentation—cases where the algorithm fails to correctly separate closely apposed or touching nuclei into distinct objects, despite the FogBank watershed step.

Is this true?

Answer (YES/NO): YES